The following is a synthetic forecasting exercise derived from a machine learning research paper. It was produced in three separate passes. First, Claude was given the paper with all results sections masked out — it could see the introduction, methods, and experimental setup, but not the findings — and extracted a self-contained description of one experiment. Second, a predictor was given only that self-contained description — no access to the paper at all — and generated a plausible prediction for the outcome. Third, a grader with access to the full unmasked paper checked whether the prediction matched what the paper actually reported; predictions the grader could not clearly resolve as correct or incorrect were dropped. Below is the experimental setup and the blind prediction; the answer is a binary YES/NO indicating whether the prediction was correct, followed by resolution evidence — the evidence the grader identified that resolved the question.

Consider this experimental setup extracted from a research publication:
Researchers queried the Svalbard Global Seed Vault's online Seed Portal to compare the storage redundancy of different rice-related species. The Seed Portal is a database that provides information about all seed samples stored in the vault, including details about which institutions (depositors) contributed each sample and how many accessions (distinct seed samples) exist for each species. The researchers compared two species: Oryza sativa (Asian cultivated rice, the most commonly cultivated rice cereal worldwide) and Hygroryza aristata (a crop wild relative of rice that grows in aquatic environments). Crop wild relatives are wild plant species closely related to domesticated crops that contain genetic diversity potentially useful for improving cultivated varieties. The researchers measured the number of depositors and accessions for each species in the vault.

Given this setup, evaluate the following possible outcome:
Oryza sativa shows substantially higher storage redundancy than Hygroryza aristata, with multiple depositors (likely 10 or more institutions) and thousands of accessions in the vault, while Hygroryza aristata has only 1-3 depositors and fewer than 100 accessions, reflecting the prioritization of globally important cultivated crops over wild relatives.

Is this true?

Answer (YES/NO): YES